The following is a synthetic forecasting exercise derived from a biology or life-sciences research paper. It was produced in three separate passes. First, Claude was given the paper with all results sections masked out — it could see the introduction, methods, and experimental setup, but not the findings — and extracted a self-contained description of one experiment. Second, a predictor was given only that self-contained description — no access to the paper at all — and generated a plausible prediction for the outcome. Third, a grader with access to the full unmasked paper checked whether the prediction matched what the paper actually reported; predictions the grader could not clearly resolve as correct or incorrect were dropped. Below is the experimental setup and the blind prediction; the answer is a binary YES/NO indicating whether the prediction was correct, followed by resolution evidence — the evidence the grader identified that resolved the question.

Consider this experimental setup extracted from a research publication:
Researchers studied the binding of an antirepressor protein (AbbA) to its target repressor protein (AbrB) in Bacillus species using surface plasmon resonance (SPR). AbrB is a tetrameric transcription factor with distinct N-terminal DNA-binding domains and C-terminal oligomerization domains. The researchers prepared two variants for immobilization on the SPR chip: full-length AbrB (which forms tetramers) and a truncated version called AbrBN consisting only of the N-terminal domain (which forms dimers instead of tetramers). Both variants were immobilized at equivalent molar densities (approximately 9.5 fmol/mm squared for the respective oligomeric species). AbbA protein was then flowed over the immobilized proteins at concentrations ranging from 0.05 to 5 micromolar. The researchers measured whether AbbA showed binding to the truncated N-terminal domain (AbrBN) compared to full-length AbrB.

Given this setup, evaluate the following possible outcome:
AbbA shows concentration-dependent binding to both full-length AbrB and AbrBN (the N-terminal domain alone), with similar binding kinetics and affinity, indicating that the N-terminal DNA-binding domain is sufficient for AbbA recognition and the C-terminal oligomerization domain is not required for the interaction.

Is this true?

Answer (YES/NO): NO